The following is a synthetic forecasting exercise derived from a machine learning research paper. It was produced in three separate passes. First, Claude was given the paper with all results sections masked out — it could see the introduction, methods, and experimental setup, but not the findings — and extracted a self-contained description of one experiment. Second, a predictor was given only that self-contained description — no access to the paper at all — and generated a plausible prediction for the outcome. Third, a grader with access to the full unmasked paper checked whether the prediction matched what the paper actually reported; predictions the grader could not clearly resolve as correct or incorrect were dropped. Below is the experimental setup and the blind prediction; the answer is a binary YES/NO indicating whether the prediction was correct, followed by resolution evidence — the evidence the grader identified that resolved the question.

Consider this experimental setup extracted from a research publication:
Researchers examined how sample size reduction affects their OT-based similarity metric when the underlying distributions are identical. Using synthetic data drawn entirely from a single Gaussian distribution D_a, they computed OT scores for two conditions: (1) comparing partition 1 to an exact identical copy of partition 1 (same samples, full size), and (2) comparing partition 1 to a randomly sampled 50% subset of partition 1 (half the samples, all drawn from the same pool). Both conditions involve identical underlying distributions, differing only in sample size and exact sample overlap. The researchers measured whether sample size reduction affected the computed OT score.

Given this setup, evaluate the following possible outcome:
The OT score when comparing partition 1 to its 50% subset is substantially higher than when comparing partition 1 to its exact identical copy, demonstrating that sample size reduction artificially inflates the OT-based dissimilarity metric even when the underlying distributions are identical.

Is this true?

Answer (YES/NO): NO